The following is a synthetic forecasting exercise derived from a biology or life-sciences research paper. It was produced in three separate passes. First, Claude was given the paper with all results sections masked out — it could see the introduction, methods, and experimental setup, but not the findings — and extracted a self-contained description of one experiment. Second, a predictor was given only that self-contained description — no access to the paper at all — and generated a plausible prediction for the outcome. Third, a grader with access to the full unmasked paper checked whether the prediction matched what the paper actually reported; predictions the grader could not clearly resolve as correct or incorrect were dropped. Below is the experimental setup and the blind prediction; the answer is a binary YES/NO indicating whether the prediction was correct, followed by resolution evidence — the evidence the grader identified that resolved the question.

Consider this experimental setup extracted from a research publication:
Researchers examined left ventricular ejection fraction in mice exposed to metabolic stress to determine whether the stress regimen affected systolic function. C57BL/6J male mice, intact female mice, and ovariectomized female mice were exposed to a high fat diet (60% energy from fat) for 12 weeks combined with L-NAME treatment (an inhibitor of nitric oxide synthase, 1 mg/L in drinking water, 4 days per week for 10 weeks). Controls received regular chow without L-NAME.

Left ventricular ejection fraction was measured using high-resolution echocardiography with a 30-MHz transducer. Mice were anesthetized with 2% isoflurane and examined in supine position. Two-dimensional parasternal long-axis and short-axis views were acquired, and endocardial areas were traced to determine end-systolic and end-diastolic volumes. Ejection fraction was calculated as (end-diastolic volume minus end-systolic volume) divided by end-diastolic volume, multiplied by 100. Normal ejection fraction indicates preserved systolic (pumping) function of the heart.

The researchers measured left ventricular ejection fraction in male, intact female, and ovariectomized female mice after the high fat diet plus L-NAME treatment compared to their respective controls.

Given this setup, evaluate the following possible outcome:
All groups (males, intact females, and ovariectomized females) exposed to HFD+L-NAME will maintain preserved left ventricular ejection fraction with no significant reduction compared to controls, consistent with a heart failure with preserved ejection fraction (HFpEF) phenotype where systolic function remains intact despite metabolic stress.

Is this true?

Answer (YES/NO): YES